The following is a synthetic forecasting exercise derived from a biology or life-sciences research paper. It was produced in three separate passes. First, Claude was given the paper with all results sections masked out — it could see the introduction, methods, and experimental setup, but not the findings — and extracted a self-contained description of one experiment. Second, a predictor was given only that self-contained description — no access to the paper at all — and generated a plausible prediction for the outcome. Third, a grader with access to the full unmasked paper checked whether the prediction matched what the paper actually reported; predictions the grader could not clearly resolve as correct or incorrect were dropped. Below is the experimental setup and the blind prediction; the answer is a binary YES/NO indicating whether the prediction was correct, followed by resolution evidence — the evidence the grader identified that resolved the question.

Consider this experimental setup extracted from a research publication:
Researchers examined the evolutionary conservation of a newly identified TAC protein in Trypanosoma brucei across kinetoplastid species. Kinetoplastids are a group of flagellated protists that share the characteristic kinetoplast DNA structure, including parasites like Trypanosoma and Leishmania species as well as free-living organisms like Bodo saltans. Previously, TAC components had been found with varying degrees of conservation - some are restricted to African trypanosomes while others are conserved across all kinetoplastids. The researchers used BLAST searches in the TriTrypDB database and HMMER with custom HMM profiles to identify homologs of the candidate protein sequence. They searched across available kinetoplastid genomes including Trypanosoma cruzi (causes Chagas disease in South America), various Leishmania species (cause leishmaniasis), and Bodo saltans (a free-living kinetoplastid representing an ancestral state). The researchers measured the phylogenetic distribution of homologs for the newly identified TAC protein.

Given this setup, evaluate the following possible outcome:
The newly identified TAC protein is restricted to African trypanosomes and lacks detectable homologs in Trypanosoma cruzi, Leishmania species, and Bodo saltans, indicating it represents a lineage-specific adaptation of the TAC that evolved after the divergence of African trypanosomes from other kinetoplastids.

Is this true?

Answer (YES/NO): NO